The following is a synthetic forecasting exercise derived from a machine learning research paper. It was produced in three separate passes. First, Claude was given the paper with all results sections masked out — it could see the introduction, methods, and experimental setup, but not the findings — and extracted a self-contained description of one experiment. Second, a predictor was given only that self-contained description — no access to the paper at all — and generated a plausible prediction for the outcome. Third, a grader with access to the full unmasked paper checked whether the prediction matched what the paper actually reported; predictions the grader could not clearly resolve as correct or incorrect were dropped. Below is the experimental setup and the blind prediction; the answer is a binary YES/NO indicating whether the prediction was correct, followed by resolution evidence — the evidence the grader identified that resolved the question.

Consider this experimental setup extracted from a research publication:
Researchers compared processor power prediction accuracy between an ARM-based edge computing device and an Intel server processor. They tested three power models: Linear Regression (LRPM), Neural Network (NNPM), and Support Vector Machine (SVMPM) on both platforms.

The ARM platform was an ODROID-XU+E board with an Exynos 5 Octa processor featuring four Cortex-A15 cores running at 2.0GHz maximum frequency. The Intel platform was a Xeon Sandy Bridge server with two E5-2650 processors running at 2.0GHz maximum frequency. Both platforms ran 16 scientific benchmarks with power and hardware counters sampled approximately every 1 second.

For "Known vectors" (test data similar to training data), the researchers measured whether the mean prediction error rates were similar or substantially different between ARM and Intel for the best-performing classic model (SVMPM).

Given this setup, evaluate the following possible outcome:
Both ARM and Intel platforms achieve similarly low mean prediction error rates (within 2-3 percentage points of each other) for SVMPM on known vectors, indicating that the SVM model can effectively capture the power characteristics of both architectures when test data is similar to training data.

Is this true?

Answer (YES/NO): YES